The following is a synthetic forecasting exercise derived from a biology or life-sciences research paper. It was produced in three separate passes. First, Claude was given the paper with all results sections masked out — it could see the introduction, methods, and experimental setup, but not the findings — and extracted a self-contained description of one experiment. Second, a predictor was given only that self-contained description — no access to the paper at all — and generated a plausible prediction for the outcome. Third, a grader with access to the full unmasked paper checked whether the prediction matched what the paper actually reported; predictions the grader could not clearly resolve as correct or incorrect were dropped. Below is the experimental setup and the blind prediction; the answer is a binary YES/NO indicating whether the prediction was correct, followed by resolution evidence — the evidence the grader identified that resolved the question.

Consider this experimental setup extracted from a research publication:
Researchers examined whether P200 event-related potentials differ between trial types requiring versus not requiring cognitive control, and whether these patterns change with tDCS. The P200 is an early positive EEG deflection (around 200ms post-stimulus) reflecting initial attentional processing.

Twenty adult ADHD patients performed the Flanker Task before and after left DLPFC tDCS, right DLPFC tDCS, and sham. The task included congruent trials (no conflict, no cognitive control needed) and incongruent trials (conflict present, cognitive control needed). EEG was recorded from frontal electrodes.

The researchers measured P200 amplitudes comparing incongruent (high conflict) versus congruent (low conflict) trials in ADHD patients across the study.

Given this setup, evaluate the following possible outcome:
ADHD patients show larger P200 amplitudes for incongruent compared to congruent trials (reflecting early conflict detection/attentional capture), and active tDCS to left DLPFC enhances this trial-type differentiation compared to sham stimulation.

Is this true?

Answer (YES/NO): NO